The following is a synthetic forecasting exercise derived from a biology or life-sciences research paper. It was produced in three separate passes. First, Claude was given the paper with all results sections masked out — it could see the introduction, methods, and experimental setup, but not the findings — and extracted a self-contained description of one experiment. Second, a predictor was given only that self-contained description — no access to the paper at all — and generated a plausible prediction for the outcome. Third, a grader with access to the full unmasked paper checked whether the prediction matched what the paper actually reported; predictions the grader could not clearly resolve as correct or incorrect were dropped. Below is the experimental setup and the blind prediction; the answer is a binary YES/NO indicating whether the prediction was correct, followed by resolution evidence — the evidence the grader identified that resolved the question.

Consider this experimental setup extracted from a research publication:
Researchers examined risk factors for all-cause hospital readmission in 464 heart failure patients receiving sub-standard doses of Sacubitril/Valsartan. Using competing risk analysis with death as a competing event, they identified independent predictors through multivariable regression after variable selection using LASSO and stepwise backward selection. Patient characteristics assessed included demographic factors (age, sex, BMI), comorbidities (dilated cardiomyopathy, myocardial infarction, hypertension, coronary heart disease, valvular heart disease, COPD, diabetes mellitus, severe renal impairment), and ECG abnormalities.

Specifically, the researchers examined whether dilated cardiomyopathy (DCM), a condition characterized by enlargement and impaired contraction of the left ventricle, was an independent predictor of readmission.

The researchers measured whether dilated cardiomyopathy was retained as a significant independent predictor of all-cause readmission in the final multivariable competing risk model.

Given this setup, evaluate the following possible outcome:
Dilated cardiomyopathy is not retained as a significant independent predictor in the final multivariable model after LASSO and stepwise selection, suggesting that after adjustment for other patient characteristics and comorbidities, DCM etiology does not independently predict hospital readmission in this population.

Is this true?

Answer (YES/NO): YES